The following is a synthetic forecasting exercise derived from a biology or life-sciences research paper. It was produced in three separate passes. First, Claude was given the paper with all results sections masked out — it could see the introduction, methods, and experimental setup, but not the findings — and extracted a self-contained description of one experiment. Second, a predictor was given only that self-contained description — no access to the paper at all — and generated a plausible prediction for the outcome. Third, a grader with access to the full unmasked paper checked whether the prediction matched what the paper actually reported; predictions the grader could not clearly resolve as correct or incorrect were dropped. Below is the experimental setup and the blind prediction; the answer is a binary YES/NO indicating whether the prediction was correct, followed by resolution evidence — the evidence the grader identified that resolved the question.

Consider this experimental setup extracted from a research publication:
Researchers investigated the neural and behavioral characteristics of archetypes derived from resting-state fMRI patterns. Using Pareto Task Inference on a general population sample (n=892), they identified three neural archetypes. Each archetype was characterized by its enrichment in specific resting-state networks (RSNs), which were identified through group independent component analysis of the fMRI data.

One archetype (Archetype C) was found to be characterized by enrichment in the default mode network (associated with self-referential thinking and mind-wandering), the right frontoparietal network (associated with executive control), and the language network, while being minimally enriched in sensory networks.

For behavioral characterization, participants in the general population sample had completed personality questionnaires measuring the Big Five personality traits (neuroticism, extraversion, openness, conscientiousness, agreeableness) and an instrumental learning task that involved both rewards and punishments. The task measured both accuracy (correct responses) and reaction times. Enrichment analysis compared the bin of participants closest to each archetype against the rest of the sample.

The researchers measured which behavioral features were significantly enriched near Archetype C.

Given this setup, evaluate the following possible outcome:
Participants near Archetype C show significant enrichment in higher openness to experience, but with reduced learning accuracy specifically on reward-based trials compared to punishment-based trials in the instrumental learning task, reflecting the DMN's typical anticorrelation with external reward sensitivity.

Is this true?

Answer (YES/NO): NO